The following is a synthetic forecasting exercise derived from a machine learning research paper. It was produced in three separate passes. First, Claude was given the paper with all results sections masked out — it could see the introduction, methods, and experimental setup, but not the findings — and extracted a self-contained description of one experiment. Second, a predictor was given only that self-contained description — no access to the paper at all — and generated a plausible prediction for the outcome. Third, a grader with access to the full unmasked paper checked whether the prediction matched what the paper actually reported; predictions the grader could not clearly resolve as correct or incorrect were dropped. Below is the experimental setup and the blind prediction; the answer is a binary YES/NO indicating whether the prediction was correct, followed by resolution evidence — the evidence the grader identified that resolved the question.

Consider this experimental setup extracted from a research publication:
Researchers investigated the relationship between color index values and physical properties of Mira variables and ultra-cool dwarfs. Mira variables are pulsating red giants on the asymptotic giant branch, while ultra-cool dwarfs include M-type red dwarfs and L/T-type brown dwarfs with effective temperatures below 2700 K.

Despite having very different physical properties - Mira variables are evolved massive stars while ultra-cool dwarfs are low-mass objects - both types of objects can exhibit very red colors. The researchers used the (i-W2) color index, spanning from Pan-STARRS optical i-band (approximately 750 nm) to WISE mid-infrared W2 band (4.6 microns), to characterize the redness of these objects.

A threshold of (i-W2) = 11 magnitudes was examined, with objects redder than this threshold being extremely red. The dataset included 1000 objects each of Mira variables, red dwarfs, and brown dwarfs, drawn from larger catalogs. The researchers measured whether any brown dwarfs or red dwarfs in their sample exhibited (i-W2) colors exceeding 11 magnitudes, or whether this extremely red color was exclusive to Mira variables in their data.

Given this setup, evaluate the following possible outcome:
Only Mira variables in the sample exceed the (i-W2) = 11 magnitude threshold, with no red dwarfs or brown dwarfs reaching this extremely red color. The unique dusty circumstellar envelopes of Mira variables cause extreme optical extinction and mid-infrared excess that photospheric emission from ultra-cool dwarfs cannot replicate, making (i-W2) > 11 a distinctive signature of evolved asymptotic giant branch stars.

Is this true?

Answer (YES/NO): YES